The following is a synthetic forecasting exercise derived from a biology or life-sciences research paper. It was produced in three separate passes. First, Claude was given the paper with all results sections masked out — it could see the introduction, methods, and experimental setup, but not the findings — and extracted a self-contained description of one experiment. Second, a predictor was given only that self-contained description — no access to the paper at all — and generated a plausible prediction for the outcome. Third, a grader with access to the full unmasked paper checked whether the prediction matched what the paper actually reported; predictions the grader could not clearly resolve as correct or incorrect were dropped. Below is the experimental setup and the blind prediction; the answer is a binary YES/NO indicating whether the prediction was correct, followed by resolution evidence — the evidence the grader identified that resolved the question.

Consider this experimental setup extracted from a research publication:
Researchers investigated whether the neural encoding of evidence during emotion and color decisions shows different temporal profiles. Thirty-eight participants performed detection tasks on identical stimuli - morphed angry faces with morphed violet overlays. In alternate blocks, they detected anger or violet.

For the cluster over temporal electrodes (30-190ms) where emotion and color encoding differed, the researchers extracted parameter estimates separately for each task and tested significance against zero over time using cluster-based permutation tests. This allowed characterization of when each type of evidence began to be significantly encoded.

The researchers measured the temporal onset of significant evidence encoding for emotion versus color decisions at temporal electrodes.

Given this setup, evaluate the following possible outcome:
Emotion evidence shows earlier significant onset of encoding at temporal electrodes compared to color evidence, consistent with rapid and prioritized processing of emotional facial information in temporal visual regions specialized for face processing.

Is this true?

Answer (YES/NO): YES